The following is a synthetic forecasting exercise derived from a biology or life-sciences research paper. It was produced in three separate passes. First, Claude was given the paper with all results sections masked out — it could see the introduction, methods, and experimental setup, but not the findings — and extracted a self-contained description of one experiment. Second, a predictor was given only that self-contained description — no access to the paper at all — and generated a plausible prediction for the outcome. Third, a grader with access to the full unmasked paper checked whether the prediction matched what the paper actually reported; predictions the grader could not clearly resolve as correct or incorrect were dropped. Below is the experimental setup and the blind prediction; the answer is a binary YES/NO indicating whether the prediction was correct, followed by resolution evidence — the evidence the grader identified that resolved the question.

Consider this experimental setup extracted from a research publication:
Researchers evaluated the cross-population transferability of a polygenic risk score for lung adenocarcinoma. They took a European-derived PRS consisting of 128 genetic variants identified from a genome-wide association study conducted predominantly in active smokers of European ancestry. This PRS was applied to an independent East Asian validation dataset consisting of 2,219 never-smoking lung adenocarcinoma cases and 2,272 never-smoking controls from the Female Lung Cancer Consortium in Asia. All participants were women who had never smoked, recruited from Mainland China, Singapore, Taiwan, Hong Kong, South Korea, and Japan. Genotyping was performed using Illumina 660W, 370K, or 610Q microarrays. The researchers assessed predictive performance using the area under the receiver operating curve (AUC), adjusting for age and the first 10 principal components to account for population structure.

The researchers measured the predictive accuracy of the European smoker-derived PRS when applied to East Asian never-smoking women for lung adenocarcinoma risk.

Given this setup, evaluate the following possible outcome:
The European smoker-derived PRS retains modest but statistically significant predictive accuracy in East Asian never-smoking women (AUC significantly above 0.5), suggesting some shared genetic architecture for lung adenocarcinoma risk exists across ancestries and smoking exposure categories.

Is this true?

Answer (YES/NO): NO